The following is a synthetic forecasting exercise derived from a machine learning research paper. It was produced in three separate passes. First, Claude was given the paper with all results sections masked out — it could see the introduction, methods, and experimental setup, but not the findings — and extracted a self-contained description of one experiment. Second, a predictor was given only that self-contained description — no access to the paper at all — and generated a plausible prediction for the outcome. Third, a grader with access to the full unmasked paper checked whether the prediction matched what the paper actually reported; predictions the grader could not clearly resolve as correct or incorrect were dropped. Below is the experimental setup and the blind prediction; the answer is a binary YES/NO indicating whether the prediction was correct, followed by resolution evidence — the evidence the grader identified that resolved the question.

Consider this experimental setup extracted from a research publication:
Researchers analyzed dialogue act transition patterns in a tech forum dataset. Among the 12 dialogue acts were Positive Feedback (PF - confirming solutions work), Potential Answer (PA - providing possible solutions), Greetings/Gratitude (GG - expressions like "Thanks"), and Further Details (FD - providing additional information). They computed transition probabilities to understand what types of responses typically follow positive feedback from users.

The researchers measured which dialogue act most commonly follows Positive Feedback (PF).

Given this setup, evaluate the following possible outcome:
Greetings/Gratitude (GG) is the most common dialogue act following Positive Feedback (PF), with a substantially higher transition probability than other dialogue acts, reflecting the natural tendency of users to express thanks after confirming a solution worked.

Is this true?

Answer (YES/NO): NO